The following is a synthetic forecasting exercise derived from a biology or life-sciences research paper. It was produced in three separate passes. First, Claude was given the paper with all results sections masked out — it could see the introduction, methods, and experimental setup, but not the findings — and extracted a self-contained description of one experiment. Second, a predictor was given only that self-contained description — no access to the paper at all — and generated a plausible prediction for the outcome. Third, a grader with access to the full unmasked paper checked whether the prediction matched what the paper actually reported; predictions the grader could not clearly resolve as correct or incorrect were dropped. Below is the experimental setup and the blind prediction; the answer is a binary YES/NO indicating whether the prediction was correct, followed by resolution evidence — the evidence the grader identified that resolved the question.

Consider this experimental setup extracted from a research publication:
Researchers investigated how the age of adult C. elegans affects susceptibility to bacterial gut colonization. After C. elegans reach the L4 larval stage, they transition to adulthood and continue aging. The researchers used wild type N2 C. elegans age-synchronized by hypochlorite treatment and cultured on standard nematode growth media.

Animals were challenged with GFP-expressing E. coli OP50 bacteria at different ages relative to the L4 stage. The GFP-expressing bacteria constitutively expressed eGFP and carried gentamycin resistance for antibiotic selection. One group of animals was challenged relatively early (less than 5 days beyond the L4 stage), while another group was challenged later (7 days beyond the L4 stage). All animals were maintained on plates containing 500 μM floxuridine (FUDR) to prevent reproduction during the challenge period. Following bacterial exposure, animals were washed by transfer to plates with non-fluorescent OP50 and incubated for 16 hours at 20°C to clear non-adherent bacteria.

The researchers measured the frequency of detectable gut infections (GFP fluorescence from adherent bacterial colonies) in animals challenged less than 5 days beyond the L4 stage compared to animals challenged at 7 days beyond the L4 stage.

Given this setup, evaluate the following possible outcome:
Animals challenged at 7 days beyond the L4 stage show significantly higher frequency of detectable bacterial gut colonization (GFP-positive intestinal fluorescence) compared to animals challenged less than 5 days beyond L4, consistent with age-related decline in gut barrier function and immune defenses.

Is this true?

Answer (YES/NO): YES